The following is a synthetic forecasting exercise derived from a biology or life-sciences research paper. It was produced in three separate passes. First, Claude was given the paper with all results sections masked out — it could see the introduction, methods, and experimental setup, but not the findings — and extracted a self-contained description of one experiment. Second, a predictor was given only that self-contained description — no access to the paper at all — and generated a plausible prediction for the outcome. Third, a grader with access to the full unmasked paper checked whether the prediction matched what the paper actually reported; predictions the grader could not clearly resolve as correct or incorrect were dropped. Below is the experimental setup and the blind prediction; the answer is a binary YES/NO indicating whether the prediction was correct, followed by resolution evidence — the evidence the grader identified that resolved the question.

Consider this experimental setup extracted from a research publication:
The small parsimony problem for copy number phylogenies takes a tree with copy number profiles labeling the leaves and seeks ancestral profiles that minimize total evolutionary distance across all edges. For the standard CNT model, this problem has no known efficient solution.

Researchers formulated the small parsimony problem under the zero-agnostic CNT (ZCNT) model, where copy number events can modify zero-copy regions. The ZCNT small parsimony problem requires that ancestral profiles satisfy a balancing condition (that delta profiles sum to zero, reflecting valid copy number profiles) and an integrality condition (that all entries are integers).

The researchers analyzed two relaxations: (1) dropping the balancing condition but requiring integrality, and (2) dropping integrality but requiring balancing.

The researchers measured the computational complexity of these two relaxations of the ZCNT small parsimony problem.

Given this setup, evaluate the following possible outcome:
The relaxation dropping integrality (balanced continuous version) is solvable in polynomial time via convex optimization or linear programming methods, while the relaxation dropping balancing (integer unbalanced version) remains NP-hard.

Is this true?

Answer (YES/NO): NO